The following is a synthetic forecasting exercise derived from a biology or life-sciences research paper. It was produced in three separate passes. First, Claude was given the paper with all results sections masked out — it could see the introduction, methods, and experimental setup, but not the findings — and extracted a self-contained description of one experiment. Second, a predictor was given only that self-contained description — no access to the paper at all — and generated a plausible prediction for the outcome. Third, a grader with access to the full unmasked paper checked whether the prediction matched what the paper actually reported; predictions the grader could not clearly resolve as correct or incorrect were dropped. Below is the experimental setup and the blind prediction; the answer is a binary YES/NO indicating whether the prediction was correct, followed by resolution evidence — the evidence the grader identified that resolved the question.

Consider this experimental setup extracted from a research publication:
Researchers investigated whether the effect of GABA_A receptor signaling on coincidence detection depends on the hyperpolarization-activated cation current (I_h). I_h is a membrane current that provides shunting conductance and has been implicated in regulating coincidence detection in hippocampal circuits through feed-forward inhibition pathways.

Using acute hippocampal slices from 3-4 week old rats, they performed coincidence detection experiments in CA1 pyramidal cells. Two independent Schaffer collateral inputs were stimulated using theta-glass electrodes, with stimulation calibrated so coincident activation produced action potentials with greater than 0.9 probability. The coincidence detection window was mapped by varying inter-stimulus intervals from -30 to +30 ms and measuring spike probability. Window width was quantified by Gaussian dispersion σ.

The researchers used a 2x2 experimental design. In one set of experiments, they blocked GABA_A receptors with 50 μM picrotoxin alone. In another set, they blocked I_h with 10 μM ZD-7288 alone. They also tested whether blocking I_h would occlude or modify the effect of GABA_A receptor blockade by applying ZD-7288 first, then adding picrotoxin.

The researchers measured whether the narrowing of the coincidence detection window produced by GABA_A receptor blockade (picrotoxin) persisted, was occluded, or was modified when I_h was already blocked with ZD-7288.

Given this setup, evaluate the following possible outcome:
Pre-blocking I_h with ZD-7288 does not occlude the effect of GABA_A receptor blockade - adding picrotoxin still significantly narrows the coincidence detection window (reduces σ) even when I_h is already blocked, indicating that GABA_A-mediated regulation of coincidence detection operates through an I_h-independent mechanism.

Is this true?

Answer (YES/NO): NO